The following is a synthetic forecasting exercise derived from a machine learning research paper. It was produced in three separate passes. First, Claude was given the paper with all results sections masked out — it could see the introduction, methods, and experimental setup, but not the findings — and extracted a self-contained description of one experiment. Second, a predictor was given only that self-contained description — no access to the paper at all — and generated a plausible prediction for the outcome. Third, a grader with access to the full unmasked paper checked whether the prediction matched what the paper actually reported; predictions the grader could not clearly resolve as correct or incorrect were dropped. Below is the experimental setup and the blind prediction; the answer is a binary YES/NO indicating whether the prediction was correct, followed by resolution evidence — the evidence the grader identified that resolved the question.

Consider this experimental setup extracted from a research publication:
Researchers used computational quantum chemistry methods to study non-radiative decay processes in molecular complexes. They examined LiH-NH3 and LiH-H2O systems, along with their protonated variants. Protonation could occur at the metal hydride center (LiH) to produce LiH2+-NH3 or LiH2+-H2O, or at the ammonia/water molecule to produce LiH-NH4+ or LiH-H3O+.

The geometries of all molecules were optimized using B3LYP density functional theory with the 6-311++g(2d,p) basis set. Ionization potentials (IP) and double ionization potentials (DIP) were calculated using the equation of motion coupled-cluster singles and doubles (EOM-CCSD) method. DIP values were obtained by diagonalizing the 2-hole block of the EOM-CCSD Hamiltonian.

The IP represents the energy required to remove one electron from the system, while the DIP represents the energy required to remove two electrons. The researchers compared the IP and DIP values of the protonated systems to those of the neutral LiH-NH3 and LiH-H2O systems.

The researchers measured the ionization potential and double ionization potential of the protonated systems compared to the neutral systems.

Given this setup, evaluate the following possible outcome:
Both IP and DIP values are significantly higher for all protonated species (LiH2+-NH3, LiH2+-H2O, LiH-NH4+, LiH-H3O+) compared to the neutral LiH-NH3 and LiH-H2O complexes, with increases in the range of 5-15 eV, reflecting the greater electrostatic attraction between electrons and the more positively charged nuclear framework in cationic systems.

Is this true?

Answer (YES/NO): NO